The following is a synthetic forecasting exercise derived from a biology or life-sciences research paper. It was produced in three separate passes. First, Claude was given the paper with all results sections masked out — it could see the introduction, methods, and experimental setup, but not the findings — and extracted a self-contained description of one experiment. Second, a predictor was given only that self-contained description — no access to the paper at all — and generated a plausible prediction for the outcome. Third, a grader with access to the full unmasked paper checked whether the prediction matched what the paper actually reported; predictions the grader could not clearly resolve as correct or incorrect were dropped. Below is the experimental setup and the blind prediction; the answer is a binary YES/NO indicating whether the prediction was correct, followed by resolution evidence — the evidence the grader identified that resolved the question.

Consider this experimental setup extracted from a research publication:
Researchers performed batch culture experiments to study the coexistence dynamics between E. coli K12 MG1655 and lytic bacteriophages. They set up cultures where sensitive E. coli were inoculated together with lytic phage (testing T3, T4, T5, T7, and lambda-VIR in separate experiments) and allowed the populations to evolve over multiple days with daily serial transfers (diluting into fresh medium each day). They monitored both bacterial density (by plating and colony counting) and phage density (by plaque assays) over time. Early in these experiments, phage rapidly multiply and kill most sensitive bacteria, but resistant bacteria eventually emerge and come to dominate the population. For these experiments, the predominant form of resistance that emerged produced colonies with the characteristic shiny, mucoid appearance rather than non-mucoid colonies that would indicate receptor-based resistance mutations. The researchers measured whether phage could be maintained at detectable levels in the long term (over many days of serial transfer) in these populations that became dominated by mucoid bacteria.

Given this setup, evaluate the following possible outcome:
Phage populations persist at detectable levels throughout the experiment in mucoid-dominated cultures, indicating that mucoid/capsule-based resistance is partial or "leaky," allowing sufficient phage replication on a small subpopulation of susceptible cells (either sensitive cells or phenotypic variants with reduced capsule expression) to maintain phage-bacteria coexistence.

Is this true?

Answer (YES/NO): YES